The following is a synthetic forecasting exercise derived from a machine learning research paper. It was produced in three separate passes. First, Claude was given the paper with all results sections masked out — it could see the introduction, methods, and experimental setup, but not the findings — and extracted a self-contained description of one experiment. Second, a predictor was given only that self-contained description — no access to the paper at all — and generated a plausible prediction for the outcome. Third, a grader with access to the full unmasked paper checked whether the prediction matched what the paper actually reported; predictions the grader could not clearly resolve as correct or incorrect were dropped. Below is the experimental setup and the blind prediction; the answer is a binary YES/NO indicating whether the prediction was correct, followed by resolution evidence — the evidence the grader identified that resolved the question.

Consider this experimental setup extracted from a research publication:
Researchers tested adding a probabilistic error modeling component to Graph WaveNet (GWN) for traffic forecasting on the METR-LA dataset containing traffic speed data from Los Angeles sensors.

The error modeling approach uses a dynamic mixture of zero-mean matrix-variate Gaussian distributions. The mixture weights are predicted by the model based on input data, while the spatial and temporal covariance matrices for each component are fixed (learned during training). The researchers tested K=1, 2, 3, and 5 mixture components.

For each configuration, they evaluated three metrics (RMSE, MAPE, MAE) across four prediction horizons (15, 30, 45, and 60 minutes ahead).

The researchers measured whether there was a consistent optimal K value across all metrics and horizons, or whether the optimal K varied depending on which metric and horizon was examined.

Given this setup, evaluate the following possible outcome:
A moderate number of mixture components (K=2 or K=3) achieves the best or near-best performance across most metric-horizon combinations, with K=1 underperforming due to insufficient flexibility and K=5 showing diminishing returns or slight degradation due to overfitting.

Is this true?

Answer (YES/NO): NO